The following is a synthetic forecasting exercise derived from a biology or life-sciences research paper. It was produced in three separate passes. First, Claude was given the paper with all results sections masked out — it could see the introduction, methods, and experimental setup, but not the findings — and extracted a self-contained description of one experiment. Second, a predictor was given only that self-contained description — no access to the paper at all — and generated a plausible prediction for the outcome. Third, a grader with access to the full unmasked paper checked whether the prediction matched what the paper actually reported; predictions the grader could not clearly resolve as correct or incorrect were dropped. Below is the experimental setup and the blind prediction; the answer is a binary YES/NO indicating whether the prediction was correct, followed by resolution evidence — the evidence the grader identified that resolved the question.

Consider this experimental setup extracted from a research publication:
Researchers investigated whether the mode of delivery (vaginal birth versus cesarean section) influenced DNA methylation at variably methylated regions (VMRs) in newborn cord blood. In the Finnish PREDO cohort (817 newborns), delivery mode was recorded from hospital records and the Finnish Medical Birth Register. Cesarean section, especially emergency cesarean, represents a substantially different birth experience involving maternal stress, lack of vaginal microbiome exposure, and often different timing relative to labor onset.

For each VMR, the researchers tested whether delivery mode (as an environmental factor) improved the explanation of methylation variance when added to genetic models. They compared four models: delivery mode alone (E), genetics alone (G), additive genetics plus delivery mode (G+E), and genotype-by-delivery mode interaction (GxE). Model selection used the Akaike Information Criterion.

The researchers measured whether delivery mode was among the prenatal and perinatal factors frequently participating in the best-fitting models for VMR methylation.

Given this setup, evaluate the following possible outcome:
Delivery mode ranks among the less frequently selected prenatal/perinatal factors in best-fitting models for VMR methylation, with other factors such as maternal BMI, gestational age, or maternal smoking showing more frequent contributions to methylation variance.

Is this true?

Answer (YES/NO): NO